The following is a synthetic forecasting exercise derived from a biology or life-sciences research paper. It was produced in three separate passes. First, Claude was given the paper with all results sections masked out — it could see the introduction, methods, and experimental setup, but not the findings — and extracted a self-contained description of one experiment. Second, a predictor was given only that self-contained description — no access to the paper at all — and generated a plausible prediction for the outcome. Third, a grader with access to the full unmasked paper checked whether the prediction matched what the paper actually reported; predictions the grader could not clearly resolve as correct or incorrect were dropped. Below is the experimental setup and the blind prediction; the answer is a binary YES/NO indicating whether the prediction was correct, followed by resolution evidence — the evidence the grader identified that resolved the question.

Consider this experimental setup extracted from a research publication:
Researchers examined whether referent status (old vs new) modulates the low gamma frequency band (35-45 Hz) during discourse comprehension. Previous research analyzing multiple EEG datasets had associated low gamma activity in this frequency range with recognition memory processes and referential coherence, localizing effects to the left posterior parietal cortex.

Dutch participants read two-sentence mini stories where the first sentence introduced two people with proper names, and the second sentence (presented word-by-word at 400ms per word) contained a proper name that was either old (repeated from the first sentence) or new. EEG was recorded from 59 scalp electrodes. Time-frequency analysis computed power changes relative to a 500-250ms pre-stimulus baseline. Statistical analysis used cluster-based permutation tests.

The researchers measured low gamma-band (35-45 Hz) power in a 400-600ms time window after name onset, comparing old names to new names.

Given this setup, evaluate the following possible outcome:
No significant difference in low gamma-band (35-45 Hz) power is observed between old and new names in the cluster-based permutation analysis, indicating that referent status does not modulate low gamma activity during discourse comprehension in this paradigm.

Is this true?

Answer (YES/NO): YES